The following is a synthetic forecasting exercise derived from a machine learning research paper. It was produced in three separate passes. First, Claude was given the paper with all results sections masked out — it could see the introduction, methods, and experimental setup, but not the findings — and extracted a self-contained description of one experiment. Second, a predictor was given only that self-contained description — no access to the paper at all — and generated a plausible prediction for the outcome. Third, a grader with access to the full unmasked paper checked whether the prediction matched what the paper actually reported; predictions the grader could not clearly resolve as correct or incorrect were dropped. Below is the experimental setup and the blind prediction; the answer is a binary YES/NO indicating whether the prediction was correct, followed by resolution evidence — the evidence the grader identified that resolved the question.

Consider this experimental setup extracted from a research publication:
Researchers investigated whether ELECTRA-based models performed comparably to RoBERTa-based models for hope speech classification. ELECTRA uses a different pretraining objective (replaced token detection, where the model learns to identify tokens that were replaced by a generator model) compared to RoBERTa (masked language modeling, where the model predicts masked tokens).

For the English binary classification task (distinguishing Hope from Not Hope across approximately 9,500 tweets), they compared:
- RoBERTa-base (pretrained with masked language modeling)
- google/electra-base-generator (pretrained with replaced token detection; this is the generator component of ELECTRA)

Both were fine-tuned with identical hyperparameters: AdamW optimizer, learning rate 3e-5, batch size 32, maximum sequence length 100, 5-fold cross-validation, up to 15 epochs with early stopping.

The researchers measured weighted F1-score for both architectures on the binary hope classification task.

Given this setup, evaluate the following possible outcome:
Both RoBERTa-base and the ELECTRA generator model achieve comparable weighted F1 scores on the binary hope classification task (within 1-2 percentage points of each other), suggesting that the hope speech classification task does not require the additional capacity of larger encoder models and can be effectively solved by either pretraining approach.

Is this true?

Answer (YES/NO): YES